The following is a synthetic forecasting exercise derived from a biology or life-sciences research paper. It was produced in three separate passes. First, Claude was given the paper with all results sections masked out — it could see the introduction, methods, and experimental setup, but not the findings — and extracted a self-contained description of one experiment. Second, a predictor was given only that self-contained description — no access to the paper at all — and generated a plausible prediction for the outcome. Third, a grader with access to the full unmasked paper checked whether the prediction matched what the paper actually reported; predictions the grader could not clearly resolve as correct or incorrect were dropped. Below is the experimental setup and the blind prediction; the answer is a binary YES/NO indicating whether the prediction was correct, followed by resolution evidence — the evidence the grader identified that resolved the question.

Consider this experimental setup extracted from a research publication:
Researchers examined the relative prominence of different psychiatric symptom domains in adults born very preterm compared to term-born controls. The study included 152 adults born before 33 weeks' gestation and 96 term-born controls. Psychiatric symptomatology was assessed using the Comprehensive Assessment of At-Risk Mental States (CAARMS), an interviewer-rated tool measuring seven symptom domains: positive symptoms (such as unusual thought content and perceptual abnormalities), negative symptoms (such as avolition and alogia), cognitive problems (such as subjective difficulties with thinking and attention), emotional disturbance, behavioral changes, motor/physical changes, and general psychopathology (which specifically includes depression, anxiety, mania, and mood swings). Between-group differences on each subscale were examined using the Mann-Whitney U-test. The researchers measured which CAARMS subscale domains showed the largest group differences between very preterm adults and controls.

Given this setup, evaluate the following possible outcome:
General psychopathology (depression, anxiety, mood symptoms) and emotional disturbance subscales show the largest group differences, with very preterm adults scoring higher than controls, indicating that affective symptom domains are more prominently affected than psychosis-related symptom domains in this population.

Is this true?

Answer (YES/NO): NO